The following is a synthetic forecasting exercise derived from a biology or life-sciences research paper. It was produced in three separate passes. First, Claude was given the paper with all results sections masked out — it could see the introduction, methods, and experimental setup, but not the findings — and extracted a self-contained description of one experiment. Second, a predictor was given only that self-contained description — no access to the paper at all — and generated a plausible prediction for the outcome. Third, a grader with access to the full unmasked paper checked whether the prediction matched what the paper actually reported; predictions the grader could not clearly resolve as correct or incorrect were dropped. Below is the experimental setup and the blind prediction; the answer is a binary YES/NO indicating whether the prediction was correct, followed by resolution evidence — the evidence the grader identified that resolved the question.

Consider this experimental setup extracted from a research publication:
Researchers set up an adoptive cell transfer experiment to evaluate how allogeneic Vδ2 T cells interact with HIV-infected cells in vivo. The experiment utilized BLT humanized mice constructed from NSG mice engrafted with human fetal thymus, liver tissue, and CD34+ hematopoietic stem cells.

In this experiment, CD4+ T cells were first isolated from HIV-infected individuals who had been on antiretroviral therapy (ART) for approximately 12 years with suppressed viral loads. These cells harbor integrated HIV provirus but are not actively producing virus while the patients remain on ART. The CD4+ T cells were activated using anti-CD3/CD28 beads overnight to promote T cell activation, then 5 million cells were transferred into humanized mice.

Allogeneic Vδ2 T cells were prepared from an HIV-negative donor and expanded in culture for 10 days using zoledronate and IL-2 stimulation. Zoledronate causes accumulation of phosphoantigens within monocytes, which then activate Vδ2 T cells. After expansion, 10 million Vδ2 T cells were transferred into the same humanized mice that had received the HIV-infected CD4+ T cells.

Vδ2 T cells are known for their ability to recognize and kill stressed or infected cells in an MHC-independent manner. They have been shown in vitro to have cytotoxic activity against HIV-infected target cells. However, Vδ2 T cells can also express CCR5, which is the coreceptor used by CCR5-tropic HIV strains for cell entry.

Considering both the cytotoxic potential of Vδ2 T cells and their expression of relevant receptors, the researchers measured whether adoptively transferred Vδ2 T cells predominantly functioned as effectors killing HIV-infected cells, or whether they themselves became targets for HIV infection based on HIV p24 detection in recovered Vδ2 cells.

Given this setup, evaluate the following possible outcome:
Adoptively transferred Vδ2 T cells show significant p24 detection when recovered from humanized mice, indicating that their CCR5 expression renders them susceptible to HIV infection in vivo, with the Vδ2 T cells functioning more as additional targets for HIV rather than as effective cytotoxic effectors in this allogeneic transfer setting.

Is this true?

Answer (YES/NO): YES